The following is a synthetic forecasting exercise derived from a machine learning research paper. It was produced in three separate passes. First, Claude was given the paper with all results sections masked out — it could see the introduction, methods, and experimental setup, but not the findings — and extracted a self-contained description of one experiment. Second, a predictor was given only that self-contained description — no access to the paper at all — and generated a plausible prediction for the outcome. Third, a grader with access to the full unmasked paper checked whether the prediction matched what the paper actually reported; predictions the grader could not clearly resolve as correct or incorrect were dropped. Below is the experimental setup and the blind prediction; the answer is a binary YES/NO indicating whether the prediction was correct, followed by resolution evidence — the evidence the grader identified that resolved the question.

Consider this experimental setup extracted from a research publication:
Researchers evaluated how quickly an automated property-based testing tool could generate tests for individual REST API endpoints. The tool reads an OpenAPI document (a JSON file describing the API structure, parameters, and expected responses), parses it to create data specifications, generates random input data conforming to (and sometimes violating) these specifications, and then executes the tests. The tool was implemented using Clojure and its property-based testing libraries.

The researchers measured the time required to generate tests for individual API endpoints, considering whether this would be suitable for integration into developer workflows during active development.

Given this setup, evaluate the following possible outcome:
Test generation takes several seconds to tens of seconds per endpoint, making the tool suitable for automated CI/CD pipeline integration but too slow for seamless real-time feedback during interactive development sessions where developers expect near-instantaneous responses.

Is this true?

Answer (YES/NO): NO